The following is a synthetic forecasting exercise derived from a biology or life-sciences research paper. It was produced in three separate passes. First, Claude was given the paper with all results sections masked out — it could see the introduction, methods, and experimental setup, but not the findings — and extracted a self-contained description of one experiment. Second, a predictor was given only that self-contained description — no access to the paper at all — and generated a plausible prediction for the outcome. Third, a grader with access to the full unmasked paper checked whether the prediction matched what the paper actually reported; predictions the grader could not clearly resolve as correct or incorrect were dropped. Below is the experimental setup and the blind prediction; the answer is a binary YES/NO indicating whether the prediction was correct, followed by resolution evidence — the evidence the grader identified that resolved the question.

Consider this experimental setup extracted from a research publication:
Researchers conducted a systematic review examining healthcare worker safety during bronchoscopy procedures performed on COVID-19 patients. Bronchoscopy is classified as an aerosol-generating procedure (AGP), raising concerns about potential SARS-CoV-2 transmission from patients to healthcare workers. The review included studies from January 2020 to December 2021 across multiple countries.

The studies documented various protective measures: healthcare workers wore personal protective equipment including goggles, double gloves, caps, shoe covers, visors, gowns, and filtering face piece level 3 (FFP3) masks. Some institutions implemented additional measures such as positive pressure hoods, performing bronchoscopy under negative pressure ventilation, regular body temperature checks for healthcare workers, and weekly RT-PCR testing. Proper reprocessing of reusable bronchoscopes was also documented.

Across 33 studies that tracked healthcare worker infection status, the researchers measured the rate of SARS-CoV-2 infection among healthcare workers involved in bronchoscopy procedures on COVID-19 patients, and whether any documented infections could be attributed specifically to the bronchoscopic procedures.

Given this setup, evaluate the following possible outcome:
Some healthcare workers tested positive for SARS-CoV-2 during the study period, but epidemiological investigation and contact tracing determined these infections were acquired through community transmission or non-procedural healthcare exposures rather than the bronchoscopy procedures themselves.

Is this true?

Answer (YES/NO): NO